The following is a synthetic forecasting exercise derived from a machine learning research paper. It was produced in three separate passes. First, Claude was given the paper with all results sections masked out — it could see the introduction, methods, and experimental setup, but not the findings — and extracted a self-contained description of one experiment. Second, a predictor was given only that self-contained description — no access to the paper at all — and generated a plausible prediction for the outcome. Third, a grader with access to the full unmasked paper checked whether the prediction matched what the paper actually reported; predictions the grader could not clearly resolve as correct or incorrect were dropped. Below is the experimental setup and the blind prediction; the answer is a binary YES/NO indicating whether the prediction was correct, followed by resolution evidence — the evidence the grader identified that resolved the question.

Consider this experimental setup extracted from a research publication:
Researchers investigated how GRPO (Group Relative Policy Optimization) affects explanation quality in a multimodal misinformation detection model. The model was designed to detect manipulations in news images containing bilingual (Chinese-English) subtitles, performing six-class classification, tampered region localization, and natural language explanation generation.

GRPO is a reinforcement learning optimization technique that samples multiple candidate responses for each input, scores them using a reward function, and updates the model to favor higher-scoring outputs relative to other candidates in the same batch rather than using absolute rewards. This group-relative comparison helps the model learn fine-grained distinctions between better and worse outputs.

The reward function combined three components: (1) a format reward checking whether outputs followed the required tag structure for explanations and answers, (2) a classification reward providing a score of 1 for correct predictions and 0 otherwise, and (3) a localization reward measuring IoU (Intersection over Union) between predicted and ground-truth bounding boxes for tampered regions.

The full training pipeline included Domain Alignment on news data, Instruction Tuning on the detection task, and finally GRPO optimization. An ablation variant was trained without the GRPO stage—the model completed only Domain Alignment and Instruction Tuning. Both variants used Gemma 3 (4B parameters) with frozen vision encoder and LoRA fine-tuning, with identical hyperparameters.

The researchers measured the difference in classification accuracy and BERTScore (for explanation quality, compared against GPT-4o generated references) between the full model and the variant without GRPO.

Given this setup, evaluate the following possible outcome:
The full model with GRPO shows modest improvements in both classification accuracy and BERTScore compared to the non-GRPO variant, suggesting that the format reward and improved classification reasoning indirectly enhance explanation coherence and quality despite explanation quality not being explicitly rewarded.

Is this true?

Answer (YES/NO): NO